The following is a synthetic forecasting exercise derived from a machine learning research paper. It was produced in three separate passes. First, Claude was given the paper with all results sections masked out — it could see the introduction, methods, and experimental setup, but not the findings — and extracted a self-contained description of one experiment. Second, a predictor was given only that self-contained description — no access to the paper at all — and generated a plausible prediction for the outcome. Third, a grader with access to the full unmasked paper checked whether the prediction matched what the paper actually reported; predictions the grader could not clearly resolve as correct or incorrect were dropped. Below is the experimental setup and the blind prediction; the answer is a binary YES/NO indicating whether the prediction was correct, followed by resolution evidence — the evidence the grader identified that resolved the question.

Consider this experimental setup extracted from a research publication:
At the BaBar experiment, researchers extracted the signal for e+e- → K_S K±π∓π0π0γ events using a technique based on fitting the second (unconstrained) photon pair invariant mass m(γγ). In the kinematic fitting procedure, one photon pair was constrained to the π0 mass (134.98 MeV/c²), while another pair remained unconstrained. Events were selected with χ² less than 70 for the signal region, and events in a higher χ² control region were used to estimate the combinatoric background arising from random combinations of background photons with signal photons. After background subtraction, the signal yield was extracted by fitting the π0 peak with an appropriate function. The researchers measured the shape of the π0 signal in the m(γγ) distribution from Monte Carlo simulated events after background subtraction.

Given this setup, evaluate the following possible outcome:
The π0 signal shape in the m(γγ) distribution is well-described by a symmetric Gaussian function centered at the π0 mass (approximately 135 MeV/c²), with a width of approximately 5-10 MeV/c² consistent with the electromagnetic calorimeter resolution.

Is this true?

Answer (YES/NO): NO